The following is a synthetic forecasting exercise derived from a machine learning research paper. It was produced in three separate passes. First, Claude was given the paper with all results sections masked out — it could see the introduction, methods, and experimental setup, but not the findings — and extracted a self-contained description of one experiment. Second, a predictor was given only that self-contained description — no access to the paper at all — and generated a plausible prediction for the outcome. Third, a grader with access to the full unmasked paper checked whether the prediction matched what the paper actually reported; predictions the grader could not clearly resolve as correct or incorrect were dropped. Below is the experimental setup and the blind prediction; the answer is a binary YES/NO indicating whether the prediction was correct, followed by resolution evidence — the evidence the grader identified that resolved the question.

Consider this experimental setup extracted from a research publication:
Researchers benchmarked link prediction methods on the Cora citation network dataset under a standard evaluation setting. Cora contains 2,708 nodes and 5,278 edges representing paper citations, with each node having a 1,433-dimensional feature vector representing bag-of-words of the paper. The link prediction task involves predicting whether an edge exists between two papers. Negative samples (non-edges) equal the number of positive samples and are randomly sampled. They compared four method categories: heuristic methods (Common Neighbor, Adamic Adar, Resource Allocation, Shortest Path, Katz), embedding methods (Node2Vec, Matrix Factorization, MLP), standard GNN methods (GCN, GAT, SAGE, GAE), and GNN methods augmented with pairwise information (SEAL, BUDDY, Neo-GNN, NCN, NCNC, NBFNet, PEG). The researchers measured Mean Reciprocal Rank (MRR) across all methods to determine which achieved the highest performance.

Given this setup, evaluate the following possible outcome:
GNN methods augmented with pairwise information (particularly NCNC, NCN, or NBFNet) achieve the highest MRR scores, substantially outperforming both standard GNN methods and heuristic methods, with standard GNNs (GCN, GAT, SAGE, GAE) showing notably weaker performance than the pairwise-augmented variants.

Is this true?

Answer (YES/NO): NO